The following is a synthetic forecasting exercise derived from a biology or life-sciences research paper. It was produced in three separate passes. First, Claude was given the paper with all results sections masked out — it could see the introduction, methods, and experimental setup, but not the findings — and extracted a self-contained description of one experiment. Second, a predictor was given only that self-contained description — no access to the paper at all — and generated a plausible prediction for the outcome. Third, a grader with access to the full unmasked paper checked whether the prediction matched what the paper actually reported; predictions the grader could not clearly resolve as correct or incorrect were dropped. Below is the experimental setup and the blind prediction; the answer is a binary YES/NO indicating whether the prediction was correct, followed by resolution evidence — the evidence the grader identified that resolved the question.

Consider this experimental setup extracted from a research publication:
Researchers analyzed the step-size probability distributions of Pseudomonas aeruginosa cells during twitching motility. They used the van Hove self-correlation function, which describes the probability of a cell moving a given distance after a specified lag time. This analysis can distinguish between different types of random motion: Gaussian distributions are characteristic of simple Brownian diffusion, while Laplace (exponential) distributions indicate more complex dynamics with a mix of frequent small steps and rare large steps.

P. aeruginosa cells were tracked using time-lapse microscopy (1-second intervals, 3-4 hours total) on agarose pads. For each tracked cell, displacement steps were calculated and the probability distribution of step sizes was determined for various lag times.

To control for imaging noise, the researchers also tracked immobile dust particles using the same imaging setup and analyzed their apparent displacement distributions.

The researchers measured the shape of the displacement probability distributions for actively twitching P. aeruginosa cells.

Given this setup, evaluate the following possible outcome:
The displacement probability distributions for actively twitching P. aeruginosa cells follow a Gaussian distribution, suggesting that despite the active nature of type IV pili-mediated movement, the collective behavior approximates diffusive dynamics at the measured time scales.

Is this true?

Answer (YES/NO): NO